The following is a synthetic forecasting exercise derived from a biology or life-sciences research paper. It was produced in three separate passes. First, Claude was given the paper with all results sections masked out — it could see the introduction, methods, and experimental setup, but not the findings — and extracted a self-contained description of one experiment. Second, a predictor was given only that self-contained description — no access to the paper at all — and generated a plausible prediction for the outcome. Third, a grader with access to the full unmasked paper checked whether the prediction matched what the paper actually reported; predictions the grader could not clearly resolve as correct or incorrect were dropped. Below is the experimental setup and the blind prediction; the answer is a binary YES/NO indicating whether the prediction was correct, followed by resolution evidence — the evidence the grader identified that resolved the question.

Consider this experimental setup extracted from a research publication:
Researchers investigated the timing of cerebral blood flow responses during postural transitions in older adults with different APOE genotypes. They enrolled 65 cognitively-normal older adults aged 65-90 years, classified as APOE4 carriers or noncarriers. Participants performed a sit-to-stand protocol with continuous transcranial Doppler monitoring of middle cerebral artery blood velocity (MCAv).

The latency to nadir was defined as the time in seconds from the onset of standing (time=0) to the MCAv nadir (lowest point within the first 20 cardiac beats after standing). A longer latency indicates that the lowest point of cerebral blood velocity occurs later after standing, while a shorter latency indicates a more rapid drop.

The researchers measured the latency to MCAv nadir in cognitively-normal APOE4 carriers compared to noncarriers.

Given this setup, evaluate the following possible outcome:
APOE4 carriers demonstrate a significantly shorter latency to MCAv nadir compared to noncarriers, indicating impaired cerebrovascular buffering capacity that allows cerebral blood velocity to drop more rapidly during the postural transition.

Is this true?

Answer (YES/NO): NO